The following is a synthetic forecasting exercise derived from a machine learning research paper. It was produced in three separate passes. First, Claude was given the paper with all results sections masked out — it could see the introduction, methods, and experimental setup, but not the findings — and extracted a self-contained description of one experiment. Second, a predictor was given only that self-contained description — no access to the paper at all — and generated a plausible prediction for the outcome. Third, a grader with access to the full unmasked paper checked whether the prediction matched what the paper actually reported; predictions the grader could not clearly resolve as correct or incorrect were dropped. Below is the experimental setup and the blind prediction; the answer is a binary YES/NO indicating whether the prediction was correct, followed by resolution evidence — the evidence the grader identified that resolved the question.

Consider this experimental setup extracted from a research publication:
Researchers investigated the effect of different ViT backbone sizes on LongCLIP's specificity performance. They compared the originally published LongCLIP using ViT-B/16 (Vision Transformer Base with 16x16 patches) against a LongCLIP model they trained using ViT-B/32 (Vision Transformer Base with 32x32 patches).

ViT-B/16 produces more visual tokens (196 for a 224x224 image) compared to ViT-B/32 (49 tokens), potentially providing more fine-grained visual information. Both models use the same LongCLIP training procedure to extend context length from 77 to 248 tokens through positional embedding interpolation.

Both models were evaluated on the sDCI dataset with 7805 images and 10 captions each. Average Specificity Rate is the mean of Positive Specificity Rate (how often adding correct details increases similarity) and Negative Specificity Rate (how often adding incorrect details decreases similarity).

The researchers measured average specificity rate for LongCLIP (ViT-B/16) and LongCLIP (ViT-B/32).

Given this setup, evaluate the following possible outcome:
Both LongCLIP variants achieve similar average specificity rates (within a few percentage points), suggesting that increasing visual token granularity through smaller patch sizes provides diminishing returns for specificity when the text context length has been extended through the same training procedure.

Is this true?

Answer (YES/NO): YES